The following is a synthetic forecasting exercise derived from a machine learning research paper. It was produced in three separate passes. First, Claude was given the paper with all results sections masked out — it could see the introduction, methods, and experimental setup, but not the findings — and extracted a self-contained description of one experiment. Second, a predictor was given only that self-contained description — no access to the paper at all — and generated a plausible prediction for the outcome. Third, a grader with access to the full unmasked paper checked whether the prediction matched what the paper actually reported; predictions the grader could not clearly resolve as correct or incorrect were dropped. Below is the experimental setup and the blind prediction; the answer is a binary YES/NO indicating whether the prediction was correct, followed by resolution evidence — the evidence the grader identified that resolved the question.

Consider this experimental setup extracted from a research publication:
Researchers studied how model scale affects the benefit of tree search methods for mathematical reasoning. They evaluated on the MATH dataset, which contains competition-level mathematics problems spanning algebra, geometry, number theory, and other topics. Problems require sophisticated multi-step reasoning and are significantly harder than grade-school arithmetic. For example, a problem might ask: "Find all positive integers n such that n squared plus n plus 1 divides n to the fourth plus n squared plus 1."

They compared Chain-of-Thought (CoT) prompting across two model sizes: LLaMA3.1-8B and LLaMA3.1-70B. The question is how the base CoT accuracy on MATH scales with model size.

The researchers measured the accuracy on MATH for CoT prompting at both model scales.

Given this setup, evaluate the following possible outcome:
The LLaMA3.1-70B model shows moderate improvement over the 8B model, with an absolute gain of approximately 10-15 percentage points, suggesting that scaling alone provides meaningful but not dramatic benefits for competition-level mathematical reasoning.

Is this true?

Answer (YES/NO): NO